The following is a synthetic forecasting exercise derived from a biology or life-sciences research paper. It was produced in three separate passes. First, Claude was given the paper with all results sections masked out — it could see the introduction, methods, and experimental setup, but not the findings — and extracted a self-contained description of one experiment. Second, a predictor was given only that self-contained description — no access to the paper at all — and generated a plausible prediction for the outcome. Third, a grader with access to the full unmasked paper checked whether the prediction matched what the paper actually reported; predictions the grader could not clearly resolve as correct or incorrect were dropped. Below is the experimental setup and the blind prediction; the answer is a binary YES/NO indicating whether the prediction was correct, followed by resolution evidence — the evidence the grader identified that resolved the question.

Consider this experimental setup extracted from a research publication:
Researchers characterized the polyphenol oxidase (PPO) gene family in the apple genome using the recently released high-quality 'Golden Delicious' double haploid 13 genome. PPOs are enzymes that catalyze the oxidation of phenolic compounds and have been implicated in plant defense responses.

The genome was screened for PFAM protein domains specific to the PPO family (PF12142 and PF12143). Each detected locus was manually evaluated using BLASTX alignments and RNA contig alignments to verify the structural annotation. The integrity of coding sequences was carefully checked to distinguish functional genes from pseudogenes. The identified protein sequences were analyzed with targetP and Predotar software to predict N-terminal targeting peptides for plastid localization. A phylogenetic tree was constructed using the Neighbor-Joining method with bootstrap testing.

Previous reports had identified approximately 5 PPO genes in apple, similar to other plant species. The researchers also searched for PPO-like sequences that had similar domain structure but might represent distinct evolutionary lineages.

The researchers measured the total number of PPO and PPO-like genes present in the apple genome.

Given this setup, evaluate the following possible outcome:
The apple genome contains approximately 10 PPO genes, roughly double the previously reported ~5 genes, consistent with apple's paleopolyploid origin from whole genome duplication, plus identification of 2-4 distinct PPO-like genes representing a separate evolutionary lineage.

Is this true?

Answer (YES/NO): YES